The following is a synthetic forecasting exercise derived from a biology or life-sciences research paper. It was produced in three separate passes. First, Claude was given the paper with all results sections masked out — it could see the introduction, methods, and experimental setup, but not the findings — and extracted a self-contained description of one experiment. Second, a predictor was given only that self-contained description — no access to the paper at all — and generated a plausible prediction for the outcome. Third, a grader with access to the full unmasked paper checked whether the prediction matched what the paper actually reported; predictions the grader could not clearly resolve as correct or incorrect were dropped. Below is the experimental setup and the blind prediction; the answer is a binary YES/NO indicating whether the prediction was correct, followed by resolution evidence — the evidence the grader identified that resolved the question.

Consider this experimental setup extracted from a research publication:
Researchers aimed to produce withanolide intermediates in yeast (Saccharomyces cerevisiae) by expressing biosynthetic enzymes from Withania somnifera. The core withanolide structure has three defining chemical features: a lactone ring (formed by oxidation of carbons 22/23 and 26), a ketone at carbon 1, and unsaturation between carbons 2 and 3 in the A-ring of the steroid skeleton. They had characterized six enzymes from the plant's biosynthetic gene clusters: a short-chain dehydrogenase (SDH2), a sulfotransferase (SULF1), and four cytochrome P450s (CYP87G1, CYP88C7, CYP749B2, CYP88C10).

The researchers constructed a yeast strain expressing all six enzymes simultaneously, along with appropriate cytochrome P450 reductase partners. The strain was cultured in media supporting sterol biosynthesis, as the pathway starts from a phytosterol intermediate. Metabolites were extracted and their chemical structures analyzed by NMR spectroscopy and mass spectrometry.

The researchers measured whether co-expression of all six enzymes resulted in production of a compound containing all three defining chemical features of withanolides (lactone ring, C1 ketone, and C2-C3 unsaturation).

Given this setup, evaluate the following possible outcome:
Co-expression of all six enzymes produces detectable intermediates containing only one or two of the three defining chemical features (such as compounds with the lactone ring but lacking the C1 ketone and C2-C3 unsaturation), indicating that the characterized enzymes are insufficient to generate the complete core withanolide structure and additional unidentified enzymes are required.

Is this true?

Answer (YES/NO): NO